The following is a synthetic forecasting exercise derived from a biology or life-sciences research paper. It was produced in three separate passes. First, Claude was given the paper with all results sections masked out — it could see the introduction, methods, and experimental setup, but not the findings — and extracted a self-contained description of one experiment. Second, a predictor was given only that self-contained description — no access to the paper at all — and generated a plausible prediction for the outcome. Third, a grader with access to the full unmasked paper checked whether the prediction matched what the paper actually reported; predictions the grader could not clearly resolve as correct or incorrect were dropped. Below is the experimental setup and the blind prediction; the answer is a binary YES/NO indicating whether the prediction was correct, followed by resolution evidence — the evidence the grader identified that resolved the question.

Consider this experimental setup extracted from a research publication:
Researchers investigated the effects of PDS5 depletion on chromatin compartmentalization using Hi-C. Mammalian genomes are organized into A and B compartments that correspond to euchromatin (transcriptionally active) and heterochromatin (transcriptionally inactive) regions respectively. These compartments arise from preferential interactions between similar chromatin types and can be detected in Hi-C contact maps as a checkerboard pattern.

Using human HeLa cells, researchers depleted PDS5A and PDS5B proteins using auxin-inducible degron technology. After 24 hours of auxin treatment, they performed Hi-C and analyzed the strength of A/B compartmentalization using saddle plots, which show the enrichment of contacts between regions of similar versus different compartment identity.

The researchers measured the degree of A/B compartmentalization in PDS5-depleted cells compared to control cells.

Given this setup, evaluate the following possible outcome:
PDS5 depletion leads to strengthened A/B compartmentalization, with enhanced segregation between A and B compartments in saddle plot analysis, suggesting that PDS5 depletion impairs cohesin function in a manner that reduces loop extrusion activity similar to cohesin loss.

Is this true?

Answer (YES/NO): NO